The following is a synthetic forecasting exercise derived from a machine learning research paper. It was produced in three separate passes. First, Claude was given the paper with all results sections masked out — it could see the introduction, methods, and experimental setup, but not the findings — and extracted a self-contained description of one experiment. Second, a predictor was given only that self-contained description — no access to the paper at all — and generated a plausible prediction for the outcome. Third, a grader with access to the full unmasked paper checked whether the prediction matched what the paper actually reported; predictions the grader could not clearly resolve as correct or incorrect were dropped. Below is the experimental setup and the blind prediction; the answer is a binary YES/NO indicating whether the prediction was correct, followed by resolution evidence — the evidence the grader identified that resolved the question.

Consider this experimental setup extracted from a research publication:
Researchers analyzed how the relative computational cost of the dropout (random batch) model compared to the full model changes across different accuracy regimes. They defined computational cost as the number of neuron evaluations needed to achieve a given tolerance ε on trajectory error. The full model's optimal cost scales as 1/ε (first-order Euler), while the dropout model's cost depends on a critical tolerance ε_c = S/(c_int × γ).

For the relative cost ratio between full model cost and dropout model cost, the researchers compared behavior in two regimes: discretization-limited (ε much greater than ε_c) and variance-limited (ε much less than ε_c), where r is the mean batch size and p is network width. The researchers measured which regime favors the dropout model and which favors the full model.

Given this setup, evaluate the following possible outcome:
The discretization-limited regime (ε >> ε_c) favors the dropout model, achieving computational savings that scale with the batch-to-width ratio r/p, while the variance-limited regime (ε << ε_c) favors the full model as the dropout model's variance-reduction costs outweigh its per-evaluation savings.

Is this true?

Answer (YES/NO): YES